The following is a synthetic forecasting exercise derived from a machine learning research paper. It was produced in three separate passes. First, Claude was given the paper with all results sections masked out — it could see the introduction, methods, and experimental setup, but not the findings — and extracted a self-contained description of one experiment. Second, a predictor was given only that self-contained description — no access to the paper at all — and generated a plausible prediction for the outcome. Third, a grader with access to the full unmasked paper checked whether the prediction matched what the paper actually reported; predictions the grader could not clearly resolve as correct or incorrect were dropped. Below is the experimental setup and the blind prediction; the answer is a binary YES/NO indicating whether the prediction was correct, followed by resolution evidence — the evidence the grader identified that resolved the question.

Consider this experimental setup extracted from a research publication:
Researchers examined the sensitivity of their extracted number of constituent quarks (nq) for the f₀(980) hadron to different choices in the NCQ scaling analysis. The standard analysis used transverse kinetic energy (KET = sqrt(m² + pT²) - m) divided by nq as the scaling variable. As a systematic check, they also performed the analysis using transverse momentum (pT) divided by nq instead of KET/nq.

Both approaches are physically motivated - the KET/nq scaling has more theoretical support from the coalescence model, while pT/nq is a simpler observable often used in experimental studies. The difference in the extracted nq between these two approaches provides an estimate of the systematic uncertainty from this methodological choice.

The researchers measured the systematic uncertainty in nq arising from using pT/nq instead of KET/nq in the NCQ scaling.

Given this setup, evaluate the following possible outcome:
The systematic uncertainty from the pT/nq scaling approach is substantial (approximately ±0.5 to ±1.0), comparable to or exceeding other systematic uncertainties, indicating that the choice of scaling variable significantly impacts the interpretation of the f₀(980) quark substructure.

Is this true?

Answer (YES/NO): NO